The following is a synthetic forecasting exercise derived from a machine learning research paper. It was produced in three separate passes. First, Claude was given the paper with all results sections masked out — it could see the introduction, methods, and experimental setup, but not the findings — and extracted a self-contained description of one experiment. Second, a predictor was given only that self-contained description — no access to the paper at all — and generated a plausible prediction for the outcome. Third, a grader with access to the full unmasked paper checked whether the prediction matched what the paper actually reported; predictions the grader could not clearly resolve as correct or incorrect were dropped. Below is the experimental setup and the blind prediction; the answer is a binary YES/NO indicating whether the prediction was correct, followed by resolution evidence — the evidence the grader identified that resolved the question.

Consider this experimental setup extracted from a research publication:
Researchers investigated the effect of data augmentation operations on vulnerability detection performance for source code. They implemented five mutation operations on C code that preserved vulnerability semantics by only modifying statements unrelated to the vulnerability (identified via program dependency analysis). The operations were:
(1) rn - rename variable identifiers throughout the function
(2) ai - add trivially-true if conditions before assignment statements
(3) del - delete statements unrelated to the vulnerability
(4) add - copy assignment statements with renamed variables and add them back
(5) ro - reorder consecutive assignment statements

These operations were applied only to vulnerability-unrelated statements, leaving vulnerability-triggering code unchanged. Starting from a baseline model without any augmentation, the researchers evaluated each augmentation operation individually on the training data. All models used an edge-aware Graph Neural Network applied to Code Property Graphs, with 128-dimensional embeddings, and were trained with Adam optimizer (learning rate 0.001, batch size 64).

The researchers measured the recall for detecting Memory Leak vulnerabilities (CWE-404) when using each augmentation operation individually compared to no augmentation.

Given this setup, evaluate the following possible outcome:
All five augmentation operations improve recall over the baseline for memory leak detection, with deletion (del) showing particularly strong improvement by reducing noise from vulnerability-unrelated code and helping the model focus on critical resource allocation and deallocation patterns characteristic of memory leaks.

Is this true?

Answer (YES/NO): NO